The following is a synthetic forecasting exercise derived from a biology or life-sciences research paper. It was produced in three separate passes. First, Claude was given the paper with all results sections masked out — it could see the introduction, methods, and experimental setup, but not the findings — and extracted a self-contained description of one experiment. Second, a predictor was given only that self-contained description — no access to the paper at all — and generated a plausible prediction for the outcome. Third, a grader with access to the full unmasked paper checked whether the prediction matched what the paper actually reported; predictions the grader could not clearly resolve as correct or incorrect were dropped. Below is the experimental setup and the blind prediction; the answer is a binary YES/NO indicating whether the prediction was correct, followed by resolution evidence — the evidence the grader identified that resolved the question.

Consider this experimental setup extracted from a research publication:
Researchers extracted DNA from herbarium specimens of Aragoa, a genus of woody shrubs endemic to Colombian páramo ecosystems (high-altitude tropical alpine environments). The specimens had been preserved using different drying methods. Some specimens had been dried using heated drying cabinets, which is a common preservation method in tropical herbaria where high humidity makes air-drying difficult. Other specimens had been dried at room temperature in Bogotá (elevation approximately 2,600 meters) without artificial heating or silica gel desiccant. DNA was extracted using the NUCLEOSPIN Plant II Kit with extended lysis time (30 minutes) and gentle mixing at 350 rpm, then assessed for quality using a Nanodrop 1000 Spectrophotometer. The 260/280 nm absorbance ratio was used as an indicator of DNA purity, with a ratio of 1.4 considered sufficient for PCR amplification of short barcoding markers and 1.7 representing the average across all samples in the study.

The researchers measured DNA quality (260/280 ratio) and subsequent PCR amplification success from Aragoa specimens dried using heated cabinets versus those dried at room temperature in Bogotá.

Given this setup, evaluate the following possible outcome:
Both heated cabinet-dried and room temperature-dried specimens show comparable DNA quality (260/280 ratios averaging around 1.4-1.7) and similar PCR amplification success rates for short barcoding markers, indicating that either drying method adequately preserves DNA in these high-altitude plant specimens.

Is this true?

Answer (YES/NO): NO